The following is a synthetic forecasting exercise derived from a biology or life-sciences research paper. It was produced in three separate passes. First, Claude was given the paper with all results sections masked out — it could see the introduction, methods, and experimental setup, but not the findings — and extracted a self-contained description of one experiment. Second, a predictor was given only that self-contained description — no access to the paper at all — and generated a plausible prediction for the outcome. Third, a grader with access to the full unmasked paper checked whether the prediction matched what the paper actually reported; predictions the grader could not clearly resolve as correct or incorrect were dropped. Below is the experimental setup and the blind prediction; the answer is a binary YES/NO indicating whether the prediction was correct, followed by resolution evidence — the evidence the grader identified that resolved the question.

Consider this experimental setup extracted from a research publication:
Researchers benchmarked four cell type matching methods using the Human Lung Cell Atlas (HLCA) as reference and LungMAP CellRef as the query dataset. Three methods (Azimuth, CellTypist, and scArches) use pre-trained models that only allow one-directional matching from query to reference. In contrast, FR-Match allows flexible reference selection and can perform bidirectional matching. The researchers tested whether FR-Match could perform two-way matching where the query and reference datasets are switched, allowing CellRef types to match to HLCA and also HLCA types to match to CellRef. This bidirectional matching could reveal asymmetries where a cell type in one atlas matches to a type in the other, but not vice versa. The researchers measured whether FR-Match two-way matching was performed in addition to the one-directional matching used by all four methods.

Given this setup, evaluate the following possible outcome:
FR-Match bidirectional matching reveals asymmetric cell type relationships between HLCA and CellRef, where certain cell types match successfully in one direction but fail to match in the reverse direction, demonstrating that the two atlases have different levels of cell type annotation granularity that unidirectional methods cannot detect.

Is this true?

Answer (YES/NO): NO